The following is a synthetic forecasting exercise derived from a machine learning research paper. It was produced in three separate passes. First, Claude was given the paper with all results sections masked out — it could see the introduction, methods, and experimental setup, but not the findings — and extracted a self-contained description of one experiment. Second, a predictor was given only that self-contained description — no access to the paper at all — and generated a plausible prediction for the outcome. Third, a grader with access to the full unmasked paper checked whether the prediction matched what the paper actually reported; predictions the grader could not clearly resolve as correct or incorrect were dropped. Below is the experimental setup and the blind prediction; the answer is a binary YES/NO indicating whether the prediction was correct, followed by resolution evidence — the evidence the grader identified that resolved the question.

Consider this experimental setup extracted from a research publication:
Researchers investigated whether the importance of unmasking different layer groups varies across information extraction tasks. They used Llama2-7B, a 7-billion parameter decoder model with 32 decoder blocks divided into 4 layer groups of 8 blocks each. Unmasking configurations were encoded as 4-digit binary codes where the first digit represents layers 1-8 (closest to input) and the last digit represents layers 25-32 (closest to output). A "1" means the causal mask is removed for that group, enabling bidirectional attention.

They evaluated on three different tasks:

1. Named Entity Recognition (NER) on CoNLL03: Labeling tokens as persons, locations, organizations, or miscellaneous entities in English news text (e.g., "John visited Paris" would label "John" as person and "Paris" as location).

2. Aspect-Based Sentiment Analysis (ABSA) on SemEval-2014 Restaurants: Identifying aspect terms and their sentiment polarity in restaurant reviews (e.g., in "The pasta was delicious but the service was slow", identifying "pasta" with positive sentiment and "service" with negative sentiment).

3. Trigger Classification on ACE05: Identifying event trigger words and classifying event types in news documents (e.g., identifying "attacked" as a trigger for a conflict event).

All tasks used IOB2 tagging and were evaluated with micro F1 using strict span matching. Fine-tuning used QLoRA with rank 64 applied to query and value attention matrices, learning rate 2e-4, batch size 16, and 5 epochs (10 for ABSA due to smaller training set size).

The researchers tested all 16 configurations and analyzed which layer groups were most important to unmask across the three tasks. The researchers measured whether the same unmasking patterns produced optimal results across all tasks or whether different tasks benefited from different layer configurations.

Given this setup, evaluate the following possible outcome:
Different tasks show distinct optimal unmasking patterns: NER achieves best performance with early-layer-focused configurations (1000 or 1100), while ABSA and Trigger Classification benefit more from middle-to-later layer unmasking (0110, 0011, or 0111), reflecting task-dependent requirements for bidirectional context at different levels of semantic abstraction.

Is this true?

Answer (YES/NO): NO